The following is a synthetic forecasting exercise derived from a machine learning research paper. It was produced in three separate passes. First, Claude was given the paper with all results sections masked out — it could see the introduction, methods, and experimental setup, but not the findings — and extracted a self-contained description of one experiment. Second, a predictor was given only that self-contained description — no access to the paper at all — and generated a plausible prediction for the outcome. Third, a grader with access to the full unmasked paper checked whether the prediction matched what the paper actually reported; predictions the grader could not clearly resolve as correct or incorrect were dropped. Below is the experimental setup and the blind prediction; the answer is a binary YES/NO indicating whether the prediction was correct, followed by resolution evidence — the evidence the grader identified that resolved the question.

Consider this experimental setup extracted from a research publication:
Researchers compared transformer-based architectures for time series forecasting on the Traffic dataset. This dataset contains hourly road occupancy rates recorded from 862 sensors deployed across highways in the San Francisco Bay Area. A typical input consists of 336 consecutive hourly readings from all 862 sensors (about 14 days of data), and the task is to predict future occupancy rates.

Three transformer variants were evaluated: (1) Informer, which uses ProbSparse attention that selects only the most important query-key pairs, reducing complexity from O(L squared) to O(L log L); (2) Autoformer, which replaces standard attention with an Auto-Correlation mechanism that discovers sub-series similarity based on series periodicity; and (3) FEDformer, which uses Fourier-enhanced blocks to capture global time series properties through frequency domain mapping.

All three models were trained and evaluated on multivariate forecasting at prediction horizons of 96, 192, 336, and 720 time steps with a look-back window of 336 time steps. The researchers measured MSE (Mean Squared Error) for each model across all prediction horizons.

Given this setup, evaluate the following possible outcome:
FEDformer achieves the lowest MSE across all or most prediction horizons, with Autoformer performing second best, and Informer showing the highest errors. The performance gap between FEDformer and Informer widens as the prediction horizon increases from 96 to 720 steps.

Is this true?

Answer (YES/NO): NO